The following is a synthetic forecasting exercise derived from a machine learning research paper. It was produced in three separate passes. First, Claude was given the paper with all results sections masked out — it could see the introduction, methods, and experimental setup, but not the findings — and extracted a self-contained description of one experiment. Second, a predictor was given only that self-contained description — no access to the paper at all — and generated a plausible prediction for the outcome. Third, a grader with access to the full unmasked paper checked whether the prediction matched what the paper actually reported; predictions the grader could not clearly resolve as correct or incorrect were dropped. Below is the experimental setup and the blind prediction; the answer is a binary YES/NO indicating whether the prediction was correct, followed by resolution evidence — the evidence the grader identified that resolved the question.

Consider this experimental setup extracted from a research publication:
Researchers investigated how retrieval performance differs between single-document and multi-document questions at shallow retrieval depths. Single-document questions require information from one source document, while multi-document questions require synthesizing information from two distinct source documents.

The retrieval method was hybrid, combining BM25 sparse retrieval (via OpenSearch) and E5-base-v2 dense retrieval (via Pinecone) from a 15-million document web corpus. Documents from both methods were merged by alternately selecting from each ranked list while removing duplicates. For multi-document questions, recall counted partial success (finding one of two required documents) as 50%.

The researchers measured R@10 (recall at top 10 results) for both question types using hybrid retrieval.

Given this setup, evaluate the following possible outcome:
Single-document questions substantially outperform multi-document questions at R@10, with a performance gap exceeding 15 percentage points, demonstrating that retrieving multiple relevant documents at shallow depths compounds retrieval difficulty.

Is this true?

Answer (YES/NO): YES